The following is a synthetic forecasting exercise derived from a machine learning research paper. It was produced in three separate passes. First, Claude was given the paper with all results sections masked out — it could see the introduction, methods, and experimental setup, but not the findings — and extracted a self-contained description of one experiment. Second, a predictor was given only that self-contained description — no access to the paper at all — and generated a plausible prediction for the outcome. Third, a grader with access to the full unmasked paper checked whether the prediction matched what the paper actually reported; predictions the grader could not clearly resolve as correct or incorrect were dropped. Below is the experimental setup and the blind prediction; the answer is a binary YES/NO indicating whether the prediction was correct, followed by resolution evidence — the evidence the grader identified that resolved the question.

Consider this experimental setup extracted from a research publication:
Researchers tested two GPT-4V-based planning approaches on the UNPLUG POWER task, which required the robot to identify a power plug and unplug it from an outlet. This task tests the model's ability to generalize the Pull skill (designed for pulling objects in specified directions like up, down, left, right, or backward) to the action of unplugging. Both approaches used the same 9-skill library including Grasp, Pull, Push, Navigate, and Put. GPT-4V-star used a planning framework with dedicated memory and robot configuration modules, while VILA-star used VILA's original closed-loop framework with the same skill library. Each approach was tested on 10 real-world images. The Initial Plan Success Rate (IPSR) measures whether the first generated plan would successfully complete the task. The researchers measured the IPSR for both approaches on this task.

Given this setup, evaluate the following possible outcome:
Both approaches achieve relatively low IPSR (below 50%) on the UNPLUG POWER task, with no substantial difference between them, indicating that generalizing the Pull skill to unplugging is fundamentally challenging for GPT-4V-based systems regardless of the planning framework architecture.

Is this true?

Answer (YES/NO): NO